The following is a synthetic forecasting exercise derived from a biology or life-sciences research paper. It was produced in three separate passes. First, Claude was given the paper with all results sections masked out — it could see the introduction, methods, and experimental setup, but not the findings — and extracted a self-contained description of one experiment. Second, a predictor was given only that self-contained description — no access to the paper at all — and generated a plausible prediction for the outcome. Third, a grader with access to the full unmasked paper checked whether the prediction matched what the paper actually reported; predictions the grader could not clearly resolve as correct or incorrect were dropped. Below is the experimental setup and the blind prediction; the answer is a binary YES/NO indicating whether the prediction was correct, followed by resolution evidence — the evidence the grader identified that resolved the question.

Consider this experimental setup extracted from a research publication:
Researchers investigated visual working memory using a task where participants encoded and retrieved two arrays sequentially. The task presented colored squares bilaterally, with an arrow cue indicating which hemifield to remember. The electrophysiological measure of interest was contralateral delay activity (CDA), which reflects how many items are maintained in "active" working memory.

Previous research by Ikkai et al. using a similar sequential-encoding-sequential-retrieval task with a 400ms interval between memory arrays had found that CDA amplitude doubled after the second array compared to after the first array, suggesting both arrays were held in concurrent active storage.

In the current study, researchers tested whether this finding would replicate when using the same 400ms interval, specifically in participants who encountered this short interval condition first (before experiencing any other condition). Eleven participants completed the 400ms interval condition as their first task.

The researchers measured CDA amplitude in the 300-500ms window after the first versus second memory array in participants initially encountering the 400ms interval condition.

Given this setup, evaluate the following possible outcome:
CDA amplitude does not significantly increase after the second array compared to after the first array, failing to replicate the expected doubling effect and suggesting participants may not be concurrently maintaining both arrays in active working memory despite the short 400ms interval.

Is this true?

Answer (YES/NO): NO